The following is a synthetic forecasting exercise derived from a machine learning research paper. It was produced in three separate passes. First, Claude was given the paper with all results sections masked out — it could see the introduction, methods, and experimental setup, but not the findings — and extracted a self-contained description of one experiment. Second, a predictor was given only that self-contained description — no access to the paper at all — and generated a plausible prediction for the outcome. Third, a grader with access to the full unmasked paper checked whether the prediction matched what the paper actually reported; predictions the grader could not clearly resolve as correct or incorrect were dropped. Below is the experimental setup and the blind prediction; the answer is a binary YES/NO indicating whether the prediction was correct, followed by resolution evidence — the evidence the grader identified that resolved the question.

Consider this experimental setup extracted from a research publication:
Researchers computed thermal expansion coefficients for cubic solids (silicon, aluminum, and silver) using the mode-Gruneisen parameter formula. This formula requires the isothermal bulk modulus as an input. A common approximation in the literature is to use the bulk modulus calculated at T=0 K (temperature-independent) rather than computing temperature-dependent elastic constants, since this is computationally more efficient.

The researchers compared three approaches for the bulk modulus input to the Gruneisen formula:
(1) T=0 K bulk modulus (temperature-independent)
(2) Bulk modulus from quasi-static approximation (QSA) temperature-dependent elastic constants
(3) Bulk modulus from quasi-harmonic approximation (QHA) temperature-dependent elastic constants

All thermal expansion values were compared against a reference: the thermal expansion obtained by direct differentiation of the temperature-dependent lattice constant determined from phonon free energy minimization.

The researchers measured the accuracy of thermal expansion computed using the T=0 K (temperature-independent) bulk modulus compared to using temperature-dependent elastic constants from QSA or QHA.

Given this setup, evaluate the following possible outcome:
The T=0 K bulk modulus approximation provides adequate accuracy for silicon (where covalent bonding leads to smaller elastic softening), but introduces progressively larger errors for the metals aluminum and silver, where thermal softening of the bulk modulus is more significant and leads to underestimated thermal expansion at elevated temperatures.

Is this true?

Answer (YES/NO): YES